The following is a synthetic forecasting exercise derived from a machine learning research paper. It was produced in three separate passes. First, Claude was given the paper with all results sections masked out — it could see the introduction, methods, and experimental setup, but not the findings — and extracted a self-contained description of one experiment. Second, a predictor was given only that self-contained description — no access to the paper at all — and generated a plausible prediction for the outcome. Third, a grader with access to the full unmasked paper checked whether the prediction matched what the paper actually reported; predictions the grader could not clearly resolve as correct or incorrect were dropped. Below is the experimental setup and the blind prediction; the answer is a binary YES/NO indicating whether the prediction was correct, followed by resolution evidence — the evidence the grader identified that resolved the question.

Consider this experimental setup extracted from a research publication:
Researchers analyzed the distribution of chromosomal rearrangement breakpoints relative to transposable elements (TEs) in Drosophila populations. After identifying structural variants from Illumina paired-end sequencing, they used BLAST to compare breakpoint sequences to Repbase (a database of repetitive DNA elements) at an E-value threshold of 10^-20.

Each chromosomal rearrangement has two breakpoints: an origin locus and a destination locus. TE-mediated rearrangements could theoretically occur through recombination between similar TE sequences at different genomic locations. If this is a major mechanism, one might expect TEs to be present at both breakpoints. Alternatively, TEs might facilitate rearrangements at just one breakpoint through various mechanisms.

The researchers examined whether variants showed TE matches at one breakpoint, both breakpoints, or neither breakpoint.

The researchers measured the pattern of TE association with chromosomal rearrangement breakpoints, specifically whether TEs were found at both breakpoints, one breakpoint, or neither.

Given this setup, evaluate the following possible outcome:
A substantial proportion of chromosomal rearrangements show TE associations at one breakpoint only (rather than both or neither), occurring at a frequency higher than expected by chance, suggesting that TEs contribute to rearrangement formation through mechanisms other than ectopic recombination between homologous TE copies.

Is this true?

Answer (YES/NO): YES